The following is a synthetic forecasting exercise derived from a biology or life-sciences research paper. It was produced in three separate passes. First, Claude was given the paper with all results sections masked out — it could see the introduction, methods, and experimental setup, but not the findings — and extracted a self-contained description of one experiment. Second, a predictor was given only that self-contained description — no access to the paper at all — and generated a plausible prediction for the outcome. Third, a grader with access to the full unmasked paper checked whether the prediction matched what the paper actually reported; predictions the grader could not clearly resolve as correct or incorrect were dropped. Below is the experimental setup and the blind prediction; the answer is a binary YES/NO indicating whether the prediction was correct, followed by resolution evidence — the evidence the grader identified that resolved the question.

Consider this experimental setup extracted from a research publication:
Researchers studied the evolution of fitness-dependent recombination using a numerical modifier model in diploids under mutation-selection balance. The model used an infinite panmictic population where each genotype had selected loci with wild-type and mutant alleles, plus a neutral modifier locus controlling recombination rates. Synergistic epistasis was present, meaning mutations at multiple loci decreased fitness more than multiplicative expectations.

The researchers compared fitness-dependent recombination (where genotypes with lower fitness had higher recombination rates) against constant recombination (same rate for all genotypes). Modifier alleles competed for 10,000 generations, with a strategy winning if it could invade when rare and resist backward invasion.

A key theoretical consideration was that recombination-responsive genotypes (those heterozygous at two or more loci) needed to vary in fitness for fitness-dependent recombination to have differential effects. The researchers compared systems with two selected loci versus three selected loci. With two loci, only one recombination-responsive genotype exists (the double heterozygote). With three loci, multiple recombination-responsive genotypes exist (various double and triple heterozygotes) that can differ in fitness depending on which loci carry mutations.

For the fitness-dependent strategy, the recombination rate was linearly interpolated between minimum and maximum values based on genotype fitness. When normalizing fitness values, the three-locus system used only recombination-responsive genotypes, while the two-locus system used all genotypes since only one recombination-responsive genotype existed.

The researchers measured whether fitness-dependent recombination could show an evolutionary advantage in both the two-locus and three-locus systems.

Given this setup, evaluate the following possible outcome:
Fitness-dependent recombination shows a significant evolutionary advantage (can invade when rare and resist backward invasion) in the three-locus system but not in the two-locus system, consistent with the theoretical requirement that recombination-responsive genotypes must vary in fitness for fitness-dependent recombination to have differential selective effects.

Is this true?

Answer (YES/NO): YES